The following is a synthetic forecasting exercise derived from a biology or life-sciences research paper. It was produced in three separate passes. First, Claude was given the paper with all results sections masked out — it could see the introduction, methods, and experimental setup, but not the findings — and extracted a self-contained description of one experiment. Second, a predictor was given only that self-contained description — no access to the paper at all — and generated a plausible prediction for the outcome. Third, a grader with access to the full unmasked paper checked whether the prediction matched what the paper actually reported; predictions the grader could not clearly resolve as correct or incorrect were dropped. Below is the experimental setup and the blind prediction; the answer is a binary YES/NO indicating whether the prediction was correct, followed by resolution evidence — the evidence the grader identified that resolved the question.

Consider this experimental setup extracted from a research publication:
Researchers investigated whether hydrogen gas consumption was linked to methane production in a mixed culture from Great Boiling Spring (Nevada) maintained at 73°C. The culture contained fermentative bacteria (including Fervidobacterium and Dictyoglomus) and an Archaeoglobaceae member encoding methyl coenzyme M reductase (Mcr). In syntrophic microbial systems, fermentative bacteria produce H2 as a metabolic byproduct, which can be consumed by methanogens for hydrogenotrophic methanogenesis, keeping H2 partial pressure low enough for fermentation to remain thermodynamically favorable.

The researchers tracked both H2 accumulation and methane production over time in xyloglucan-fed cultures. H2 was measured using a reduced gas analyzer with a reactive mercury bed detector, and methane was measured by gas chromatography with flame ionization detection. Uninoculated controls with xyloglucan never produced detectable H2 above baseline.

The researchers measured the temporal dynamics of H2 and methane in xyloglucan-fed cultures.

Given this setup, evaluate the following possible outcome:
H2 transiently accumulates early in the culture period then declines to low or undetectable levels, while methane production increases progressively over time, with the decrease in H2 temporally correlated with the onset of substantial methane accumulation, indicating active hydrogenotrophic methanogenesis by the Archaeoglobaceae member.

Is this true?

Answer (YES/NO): NO